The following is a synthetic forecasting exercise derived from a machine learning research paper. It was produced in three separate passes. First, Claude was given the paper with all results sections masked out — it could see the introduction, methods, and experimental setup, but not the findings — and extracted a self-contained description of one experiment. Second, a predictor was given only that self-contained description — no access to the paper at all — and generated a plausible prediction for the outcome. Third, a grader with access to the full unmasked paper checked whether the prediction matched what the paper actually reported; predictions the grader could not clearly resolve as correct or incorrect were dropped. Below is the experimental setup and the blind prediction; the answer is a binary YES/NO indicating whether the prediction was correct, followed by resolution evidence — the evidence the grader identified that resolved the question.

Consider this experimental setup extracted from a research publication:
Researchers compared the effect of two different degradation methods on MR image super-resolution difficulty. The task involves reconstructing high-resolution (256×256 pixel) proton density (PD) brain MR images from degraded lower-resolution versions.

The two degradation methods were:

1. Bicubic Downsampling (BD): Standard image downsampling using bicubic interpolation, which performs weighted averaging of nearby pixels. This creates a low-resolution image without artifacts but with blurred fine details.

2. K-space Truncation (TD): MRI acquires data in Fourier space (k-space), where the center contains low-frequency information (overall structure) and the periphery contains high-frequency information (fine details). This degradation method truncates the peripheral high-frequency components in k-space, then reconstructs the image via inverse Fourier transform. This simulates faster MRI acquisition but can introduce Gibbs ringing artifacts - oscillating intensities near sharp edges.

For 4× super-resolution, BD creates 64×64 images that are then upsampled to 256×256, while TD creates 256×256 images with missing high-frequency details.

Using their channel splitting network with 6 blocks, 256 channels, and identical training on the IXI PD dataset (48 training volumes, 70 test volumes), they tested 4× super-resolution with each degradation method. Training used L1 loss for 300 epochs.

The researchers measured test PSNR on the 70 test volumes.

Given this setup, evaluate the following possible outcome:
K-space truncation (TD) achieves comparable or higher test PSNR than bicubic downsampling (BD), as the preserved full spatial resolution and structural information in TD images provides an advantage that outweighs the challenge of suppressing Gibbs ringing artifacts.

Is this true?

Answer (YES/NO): YES